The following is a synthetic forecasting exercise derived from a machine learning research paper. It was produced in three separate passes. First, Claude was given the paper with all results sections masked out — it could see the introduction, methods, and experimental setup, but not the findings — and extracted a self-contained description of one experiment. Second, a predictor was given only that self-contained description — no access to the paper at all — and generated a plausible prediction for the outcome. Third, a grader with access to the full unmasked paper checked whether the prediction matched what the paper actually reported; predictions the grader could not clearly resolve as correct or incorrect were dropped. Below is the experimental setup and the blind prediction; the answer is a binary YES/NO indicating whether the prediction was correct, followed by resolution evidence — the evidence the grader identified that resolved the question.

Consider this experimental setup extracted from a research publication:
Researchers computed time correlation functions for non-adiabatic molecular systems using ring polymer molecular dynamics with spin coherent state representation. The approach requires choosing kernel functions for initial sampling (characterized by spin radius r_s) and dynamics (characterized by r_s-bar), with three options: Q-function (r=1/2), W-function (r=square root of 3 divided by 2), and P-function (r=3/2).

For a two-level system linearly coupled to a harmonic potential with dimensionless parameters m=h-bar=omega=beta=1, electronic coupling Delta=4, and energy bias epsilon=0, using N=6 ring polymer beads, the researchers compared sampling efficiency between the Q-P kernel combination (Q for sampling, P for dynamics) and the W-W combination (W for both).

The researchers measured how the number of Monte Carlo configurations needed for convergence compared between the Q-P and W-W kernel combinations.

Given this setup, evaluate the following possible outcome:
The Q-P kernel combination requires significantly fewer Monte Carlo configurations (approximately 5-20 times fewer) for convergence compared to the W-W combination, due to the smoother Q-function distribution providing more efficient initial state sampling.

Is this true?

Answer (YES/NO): YES